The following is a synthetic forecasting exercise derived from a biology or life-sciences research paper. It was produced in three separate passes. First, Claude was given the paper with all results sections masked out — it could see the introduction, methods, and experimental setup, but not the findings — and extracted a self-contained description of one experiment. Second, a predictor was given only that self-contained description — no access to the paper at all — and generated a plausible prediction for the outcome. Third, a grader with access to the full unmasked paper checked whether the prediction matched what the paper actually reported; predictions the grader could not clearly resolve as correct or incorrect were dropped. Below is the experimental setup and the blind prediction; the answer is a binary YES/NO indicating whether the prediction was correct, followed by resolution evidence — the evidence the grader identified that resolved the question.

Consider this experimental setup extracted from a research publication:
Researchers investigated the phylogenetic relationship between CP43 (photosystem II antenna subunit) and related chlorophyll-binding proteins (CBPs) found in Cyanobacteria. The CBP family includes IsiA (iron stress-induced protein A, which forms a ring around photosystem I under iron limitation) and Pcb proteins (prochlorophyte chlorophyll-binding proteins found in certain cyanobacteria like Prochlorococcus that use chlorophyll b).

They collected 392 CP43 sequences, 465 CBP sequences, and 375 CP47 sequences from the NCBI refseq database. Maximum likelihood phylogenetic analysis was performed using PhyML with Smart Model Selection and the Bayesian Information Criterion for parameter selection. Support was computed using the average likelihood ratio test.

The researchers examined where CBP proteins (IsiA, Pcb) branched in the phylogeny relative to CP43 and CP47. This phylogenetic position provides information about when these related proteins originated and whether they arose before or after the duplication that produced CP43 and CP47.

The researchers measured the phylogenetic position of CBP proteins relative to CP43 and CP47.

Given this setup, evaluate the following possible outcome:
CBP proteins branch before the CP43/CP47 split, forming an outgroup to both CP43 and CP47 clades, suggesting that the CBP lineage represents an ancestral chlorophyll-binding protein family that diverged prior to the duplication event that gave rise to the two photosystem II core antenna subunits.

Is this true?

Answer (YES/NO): NO